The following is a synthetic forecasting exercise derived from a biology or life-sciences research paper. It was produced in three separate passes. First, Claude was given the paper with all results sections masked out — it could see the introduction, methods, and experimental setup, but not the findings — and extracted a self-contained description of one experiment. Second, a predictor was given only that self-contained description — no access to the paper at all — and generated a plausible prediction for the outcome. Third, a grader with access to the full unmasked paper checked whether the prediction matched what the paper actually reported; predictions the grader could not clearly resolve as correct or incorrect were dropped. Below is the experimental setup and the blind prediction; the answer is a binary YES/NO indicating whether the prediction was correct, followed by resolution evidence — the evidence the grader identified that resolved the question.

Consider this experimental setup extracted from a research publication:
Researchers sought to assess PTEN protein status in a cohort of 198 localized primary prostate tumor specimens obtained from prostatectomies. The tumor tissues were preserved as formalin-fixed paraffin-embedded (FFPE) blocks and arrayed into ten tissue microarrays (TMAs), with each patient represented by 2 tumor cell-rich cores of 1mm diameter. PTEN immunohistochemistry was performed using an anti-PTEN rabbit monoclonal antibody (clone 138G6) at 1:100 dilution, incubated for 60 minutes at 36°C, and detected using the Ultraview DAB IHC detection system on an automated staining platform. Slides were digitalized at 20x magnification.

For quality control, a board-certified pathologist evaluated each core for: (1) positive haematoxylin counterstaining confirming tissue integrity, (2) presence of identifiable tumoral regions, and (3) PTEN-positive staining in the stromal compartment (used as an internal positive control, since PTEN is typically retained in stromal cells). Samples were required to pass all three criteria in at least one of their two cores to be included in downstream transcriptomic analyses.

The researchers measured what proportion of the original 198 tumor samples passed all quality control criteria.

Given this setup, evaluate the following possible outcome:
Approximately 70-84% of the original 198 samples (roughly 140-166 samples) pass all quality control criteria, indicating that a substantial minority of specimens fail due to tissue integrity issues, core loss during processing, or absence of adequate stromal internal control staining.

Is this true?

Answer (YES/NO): YES